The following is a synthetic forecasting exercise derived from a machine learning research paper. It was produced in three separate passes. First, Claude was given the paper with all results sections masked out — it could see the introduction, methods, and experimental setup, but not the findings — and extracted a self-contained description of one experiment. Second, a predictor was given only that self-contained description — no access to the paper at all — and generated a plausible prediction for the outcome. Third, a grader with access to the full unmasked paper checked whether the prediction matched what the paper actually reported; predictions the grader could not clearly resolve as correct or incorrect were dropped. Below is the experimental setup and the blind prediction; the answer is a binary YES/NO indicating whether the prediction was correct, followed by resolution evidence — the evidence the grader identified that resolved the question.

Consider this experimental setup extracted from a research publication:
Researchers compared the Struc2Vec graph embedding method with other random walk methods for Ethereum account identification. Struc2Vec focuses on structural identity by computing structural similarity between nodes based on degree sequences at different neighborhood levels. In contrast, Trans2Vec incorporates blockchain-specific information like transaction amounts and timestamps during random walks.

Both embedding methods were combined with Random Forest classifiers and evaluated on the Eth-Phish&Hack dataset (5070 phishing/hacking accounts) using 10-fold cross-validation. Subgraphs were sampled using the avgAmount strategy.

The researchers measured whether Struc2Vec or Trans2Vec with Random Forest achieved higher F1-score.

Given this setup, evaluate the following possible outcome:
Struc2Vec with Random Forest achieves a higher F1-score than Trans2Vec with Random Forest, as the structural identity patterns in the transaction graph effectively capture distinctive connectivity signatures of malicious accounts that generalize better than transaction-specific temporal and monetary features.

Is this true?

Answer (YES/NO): NO